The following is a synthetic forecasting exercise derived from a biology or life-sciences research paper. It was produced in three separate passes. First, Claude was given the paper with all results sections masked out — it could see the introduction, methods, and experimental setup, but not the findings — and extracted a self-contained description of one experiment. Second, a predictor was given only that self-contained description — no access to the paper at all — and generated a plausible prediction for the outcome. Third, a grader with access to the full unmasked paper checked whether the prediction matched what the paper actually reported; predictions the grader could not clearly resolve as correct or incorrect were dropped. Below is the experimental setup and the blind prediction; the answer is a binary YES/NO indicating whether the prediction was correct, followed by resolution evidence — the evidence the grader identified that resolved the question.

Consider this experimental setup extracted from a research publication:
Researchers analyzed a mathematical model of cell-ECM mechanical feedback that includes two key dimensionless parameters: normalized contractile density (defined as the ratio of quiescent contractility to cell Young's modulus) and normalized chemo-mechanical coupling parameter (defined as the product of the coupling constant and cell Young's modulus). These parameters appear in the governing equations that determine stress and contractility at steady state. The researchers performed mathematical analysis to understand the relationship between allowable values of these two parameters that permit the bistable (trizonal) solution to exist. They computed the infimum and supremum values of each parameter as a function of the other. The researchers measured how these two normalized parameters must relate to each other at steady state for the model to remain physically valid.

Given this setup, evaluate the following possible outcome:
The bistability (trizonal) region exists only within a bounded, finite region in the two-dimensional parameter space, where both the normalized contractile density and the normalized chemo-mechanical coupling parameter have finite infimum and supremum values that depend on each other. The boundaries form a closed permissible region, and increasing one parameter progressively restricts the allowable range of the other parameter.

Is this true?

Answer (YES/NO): YES